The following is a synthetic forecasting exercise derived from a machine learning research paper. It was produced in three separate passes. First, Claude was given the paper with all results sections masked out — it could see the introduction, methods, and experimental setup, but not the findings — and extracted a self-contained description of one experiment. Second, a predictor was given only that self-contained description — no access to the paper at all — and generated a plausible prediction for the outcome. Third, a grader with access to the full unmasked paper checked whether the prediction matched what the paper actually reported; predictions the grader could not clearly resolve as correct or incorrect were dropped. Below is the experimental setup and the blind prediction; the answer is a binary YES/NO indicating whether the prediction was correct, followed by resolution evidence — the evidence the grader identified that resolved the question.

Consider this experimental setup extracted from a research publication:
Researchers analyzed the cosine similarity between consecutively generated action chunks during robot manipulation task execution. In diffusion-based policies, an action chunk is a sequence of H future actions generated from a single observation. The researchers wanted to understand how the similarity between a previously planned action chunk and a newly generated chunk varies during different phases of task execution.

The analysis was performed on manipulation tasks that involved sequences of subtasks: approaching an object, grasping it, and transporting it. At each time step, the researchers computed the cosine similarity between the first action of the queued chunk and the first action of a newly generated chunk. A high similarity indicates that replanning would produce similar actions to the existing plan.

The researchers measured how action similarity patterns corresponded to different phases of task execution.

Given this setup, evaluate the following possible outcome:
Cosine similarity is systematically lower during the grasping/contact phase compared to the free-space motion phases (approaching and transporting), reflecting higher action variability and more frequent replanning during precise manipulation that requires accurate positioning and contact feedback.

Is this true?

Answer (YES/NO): YES